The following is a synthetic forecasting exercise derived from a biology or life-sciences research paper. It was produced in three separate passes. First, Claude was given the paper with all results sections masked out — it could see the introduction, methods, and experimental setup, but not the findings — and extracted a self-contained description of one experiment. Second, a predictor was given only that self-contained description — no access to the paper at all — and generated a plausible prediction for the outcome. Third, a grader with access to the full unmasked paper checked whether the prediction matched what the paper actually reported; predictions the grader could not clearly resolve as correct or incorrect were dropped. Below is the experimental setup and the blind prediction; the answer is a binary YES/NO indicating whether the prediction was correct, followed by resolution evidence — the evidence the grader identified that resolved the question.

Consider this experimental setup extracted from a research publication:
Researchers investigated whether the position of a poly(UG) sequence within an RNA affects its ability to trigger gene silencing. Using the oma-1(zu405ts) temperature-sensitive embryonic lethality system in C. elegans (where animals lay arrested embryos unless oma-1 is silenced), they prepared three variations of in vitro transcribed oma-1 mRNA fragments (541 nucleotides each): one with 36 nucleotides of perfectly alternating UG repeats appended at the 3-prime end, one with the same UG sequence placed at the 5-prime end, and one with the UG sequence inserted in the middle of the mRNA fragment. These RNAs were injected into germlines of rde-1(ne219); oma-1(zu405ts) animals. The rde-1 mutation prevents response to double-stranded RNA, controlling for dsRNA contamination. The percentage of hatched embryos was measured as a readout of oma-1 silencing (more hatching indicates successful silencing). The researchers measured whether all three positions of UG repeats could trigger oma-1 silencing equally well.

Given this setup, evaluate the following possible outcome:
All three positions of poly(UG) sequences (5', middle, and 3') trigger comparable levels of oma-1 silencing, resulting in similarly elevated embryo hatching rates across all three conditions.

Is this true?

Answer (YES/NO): NO